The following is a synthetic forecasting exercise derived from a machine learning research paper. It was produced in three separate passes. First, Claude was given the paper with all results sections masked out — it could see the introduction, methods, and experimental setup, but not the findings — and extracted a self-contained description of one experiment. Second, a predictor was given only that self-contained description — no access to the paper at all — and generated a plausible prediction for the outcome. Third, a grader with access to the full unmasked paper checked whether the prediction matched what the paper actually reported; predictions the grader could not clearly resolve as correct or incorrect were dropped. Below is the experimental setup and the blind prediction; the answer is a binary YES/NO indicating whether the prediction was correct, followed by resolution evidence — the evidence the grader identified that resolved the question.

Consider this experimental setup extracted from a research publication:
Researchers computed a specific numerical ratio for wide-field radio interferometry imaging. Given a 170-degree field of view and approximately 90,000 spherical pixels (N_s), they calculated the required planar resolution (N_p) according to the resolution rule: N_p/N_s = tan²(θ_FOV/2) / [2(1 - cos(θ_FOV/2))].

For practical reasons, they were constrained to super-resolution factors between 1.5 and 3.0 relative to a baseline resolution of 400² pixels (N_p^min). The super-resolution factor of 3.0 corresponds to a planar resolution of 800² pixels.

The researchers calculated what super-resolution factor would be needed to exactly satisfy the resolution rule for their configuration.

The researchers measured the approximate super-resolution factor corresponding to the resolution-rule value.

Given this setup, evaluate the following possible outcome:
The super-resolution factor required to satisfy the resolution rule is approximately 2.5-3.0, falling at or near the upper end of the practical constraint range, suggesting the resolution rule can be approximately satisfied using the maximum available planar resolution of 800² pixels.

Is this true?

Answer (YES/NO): NO